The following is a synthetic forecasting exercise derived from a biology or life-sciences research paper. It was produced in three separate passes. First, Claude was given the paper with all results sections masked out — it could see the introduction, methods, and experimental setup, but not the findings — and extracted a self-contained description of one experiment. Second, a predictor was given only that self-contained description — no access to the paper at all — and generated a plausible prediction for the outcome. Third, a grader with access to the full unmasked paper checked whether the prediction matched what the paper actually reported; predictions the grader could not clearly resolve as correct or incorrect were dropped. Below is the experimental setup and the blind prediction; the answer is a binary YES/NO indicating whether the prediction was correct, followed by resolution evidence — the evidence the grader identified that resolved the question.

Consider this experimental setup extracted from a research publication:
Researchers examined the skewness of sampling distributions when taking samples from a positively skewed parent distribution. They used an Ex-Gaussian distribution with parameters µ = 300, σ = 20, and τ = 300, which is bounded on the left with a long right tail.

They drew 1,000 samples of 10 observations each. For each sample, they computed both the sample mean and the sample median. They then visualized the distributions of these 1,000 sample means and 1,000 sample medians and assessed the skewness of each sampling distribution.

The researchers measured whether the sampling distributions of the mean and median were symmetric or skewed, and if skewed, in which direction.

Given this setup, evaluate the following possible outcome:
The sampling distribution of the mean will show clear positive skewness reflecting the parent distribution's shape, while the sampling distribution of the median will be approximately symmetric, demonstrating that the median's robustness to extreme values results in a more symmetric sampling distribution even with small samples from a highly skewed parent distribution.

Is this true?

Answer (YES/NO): NO